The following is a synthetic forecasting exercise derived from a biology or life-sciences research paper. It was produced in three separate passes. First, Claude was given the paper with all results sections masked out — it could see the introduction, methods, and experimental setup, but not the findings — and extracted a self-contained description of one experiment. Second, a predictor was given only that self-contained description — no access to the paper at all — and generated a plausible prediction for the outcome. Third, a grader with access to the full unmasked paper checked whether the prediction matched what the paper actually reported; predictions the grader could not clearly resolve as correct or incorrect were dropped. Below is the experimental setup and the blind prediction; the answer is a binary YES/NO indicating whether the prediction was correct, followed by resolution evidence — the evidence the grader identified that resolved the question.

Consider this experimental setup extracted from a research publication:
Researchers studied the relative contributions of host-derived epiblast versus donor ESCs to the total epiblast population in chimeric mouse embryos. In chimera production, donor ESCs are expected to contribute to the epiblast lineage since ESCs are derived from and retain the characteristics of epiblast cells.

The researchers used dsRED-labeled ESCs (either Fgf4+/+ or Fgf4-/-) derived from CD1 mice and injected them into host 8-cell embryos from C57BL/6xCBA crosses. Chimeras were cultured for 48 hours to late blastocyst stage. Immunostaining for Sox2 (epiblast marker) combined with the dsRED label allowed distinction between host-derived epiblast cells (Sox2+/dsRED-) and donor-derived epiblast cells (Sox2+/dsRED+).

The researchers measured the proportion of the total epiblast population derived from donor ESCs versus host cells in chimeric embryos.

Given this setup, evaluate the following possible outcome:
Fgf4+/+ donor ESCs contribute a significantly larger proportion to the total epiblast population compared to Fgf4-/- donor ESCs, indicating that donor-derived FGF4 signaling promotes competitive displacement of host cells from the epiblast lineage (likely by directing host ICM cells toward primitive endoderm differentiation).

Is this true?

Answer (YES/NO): NO